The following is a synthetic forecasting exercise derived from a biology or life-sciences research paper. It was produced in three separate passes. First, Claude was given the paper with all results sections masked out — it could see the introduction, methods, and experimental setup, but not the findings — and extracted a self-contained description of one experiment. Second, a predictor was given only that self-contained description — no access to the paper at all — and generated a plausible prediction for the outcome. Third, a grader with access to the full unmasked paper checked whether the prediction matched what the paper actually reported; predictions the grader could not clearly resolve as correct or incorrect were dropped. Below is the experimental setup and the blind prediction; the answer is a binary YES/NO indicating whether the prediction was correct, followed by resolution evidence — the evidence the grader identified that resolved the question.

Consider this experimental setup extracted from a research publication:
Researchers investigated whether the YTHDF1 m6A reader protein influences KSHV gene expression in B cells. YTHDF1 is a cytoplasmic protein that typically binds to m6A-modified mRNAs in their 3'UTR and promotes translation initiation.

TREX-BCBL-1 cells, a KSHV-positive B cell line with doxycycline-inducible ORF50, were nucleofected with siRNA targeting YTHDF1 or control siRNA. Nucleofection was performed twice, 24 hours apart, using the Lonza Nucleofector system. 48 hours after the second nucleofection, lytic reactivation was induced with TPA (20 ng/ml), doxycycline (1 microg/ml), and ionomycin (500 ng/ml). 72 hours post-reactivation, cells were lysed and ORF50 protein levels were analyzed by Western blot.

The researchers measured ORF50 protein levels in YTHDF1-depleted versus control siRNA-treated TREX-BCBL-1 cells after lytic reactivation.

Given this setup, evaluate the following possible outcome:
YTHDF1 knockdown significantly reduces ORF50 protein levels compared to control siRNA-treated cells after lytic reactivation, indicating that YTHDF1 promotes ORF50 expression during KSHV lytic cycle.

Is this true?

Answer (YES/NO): NO